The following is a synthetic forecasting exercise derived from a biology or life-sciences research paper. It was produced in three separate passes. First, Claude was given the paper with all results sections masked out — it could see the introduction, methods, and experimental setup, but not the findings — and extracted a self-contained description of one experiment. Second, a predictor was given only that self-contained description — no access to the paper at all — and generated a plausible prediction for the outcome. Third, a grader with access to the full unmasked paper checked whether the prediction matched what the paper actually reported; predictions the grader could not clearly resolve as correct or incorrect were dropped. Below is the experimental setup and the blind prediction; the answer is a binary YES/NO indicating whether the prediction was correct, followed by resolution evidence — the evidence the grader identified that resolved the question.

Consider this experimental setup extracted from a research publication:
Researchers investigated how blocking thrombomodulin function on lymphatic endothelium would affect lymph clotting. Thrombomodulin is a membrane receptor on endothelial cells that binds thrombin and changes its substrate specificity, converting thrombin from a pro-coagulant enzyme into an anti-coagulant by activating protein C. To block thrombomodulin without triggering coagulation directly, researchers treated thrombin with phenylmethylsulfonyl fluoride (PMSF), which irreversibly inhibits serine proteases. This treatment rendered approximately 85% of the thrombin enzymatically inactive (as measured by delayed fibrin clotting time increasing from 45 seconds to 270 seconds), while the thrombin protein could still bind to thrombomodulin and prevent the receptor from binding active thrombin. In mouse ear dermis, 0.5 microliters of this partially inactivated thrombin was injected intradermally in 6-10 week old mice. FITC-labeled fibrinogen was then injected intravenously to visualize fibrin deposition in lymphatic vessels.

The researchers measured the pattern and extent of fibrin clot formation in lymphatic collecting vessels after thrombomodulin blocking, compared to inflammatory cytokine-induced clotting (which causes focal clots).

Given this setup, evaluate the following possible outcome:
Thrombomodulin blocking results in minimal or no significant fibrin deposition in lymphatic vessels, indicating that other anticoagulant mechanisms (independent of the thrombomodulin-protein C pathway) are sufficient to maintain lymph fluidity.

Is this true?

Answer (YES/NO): NO